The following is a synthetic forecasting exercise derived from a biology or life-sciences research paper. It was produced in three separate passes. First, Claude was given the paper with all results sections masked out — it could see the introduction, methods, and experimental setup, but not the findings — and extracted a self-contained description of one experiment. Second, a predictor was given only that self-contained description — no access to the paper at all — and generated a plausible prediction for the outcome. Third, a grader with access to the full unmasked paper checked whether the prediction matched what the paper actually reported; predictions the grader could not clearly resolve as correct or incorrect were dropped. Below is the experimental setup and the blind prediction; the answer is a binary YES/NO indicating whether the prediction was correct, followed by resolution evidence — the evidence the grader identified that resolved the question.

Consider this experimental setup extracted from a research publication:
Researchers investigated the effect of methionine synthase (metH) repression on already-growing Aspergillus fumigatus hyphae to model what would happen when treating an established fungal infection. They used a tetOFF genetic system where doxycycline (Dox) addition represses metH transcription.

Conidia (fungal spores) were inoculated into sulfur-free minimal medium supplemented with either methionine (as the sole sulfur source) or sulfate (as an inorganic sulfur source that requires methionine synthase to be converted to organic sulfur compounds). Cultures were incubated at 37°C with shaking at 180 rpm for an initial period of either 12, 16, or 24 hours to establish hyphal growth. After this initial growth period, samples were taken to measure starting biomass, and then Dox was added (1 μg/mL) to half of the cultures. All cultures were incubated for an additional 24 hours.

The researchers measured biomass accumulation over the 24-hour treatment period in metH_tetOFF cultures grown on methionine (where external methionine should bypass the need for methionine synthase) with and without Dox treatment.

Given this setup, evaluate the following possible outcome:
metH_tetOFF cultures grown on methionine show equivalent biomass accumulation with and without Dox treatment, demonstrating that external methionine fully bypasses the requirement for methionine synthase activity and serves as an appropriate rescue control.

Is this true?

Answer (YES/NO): NO